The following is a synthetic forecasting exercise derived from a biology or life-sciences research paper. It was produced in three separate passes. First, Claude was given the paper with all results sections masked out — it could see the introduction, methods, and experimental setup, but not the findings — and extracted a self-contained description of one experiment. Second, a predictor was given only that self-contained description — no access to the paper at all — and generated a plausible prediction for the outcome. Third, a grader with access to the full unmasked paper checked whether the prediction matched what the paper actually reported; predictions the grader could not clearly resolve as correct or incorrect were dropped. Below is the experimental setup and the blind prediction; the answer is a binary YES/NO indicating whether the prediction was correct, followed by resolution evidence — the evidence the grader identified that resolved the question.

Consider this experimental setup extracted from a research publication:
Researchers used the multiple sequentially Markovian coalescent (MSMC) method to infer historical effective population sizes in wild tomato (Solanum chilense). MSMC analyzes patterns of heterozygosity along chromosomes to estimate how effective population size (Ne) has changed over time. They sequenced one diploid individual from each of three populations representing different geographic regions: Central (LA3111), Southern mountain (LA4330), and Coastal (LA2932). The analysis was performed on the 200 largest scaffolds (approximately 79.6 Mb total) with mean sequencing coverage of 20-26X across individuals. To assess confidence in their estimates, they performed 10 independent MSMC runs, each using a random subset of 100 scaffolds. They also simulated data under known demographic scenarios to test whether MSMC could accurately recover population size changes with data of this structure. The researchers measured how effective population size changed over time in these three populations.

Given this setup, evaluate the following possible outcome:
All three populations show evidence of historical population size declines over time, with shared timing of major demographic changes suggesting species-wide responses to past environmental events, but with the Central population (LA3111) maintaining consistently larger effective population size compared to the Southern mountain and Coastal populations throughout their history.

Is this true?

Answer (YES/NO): NO